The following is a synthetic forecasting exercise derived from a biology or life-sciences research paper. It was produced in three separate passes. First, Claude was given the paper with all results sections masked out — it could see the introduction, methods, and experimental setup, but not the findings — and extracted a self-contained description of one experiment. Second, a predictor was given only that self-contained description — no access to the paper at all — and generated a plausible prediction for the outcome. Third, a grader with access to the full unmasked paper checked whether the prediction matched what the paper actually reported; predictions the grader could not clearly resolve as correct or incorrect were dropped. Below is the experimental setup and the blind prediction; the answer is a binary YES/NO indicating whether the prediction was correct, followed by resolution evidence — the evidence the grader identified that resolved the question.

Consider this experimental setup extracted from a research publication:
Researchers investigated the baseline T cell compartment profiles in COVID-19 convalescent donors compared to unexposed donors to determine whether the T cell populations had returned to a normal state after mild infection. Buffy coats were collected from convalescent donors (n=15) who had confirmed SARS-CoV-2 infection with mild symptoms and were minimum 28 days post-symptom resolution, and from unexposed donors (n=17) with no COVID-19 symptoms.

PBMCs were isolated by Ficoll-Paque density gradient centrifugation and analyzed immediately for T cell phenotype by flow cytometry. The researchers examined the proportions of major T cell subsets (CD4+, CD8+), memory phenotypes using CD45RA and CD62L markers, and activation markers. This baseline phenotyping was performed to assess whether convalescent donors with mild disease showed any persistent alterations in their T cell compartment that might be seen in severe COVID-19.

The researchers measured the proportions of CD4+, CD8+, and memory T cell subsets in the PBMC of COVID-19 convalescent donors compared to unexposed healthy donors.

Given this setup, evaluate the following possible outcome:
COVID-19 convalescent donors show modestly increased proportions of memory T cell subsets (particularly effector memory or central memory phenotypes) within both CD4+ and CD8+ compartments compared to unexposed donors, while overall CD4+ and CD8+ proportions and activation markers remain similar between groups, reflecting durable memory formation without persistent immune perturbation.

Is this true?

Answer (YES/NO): NO